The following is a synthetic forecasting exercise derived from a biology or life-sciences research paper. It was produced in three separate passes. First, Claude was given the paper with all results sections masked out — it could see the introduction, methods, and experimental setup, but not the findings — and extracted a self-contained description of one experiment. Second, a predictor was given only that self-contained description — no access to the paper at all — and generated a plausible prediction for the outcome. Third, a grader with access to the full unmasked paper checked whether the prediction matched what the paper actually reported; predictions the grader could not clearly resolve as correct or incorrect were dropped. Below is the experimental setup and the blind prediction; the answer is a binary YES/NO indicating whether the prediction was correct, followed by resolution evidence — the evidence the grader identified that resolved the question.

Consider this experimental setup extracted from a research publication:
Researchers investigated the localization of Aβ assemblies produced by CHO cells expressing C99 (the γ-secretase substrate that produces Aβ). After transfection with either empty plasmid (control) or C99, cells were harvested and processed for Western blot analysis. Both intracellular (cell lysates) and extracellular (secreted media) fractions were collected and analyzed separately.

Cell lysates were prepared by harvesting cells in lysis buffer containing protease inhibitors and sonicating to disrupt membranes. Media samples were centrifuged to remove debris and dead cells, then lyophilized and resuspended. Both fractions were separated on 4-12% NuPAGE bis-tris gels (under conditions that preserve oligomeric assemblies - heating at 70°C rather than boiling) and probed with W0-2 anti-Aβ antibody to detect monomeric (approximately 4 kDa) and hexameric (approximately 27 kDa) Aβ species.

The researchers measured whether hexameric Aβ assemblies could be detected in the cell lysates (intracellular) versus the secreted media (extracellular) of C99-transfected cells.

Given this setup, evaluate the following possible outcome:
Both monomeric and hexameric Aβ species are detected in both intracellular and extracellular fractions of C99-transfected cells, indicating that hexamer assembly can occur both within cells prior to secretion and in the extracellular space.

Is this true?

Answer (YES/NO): NO